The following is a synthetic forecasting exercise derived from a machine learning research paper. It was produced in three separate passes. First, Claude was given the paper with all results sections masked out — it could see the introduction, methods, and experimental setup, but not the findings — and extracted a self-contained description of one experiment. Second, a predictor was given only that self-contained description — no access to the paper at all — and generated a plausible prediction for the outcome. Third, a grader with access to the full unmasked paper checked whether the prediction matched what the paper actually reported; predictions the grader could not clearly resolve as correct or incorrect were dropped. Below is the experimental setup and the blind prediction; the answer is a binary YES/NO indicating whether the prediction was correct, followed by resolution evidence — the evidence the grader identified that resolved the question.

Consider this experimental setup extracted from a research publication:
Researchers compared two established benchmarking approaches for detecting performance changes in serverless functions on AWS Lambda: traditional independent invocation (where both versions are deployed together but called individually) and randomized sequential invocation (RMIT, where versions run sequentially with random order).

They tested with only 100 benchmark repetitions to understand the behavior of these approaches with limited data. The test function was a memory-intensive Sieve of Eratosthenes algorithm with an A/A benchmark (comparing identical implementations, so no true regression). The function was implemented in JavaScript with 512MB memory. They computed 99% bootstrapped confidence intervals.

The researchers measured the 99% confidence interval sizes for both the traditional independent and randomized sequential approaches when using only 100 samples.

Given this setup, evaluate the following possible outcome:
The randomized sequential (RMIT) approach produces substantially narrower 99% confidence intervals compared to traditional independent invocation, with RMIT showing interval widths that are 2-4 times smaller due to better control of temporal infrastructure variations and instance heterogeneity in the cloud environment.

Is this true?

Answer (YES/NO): NO